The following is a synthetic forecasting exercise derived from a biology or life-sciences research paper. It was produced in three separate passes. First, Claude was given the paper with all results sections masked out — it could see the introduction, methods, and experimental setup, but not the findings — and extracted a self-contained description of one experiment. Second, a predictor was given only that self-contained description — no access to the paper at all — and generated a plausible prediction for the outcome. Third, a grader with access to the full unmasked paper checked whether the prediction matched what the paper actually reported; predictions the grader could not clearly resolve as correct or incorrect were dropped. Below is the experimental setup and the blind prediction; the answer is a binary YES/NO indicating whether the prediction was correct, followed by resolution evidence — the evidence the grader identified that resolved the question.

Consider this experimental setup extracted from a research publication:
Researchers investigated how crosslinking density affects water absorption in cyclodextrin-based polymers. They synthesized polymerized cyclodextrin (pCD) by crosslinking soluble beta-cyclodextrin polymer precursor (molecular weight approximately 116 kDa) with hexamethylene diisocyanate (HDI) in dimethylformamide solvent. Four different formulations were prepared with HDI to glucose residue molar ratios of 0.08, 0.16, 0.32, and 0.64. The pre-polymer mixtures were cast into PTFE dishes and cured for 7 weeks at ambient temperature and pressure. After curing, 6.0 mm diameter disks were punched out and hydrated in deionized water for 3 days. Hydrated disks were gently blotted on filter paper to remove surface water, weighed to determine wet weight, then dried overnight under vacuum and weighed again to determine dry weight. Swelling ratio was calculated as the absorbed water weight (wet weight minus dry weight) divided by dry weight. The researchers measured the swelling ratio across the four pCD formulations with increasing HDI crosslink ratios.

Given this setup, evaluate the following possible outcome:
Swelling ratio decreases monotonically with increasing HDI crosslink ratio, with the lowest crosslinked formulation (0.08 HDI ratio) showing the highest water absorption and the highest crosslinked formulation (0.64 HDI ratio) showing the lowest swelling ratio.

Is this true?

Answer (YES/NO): YES